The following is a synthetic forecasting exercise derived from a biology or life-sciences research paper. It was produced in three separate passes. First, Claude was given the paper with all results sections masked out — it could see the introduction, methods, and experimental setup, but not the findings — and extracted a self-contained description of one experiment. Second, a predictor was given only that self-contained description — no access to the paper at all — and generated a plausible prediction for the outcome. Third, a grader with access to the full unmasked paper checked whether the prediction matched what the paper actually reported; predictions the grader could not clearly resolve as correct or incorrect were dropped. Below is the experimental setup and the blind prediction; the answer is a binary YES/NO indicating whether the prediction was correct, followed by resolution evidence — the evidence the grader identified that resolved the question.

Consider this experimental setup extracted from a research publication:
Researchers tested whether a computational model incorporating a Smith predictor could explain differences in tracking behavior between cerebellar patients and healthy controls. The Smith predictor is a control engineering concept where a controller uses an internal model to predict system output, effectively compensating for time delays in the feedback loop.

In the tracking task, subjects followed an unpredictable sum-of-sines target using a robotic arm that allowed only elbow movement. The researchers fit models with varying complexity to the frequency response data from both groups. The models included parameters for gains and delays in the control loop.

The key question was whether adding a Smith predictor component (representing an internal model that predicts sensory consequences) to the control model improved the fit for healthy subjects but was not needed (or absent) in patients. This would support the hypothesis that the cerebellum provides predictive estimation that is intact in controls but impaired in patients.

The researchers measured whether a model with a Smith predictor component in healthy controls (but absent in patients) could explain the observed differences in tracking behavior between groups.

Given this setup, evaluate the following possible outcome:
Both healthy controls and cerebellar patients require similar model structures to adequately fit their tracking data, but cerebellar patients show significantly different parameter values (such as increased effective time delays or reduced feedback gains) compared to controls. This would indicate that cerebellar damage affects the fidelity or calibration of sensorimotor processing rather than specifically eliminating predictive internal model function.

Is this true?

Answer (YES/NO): NO